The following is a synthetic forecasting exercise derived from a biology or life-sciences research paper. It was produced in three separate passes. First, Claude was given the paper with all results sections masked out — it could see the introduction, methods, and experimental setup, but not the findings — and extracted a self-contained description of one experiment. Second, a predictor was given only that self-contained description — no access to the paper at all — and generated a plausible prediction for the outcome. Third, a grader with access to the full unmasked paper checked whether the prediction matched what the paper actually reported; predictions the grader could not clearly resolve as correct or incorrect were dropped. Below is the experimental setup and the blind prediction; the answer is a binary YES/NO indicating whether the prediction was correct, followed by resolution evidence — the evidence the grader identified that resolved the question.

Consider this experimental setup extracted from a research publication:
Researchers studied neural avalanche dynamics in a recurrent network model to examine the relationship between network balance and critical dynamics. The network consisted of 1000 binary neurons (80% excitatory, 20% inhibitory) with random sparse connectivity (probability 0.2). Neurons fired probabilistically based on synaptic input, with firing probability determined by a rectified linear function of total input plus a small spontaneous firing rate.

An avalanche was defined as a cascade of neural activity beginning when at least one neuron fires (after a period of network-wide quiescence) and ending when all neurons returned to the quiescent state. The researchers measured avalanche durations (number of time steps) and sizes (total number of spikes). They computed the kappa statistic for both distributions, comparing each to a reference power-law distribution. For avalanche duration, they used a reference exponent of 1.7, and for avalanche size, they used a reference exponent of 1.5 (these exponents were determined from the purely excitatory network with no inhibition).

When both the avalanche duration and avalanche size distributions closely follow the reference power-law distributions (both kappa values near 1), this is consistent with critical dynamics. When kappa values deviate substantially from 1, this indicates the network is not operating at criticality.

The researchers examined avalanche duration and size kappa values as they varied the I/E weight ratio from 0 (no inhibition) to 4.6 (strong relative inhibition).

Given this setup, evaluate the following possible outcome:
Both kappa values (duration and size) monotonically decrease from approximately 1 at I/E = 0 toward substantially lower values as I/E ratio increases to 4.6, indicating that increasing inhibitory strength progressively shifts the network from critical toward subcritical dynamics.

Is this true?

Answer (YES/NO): NO